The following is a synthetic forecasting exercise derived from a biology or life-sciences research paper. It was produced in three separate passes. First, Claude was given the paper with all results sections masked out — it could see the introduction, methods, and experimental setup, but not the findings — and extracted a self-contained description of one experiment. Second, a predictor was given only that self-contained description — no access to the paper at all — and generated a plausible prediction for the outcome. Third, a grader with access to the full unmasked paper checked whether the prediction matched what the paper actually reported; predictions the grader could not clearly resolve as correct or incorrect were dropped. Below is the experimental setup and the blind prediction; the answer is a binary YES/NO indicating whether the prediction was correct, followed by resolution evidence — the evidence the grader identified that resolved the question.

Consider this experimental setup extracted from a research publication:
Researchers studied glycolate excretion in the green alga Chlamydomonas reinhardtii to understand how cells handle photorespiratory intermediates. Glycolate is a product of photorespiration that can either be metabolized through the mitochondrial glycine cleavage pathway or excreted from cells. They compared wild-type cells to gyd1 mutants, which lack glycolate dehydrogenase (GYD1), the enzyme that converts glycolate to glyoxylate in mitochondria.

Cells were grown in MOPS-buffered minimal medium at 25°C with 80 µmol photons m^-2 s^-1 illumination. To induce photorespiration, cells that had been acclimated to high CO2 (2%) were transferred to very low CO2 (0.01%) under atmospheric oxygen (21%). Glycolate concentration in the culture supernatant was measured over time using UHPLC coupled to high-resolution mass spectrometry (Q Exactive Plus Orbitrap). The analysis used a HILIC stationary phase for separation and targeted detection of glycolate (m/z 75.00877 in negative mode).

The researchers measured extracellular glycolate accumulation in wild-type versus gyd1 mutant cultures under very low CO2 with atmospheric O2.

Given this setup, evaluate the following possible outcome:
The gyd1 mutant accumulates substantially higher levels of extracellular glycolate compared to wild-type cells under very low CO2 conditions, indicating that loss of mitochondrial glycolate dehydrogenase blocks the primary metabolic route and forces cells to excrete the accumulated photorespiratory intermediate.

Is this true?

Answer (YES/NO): YES